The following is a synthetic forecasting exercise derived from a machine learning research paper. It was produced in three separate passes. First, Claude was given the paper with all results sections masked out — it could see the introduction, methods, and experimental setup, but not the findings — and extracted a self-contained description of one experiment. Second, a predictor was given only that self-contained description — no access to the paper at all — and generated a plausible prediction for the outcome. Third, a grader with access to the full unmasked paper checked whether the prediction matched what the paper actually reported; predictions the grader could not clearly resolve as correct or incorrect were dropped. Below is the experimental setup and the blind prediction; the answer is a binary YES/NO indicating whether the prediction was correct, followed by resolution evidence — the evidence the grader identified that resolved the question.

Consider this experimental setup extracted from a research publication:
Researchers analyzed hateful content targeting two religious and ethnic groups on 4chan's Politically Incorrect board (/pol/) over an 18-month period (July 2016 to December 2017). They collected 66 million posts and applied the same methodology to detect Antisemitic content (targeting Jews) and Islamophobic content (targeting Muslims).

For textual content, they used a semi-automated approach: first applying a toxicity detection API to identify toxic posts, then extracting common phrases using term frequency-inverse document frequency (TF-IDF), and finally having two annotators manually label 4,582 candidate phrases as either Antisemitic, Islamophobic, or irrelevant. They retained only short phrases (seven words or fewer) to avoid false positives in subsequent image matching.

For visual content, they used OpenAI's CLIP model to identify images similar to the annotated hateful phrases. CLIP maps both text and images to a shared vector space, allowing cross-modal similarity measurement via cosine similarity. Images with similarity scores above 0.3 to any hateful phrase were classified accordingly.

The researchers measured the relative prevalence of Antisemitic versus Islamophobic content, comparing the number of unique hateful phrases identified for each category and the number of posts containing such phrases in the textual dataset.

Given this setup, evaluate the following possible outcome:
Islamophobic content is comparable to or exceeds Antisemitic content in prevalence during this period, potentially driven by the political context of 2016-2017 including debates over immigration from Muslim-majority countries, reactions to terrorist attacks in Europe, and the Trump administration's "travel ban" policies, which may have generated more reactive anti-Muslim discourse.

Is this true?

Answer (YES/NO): NO